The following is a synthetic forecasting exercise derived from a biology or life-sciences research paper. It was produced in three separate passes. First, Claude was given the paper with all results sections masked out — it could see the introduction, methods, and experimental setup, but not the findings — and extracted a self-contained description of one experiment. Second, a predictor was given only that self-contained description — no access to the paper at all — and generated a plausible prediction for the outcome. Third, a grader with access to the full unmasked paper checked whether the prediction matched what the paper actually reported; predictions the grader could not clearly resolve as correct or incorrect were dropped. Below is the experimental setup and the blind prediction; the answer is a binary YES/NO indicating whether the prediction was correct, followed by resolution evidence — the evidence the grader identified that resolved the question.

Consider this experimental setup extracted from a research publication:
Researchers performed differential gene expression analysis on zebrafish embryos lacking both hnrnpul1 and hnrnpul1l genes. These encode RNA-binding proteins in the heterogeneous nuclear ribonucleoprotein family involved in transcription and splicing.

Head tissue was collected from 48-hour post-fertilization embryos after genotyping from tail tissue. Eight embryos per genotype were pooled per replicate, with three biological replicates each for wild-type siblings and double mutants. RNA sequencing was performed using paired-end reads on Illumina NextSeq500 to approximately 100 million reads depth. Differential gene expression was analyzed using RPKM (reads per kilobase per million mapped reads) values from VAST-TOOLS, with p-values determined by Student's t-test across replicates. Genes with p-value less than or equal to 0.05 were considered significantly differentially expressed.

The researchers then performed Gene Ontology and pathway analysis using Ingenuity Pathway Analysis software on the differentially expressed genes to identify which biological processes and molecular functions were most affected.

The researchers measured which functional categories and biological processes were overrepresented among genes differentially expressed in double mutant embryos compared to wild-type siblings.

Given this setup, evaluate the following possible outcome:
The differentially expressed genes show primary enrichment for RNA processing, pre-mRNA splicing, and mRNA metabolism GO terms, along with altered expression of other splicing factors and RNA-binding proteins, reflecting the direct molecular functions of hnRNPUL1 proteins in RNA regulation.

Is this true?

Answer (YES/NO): NO